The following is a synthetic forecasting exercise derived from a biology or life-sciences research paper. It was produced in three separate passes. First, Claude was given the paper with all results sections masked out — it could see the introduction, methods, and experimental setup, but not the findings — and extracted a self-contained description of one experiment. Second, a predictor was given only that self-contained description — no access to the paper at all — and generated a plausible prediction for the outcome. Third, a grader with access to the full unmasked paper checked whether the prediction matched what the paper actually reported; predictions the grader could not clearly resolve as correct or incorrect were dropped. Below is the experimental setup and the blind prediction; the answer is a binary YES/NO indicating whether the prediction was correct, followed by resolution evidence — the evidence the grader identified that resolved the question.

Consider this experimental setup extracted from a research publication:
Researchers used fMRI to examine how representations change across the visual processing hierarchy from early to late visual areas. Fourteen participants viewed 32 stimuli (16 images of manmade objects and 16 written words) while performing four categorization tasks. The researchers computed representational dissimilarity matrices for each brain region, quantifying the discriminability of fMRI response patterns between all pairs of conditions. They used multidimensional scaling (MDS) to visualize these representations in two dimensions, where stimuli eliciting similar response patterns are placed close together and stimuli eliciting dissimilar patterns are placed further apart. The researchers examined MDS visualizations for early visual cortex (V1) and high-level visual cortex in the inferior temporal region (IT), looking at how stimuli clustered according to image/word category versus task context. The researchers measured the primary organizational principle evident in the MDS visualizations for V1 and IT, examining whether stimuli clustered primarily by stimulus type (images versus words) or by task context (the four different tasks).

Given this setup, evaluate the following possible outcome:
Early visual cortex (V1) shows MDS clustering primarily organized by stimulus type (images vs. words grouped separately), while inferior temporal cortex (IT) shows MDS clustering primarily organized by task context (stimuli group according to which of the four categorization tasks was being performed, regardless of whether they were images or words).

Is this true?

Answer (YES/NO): NO